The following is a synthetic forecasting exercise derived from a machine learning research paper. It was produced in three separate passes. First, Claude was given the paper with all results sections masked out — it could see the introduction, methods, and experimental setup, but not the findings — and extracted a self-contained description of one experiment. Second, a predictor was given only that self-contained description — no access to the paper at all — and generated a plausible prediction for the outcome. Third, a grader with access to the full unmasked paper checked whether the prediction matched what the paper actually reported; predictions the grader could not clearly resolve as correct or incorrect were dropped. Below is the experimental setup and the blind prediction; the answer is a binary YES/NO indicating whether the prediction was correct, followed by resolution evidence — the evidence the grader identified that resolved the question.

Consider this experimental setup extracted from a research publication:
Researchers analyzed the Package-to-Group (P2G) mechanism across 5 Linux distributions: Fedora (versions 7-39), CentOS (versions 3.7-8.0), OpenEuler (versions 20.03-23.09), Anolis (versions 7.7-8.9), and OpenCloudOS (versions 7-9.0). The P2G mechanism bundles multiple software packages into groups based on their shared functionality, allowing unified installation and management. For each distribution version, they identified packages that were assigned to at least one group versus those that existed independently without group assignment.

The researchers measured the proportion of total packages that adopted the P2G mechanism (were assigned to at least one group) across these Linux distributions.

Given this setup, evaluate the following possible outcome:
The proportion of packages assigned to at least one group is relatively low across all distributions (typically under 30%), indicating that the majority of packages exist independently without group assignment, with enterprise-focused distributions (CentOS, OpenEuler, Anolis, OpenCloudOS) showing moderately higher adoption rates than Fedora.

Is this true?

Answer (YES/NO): NO